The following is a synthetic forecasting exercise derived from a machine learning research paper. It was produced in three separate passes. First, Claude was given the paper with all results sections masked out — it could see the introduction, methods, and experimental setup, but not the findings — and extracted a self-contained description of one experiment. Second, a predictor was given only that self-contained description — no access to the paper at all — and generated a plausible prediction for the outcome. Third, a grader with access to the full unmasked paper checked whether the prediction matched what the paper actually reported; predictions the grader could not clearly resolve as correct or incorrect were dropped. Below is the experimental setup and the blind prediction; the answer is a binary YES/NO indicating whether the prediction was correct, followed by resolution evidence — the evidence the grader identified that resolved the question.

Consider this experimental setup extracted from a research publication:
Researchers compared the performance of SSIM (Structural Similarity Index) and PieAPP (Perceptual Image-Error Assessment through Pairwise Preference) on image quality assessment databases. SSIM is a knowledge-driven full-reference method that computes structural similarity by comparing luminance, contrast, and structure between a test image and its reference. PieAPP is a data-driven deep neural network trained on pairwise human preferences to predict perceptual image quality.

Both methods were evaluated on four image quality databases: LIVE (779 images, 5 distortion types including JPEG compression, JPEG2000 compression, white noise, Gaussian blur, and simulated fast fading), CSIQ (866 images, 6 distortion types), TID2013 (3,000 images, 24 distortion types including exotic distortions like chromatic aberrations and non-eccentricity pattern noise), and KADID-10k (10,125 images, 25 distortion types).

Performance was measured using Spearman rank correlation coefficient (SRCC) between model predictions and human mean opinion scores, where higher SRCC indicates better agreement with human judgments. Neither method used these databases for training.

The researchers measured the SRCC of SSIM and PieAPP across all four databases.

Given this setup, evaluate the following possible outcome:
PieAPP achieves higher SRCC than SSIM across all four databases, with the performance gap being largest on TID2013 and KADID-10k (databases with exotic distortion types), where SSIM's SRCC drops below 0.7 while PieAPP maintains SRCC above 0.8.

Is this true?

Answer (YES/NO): NO